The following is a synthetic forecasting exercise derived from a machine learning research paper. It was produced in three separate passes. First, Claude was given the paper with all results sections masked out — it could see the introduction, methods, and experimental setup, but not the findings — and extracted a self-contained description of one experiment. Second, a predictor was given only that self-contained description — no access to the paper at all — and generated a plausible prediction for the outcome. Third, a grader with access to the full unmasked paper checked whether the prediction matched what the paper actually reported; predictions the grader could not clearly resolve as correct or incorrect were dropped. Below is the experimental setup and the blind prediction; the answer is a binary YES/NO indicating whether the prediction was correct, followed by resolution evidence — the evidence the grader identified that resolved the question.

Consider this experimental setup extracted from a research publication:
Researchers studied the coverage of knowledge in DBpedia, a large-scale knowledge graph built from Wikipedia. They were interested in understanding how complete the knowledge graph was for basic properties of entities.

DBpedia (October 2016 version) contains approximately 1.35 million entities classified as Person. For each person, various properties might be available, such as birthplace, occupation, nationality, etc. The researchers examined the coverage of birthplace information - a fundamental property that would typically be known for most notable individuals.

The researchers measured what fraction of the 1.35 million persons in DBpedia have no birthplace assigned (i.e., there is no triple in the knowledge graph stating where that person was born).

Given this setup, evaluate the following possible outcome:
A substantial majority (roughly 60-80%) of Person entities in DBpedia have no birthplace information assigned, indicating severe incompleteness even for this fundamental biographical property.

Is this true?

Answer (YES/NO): NO